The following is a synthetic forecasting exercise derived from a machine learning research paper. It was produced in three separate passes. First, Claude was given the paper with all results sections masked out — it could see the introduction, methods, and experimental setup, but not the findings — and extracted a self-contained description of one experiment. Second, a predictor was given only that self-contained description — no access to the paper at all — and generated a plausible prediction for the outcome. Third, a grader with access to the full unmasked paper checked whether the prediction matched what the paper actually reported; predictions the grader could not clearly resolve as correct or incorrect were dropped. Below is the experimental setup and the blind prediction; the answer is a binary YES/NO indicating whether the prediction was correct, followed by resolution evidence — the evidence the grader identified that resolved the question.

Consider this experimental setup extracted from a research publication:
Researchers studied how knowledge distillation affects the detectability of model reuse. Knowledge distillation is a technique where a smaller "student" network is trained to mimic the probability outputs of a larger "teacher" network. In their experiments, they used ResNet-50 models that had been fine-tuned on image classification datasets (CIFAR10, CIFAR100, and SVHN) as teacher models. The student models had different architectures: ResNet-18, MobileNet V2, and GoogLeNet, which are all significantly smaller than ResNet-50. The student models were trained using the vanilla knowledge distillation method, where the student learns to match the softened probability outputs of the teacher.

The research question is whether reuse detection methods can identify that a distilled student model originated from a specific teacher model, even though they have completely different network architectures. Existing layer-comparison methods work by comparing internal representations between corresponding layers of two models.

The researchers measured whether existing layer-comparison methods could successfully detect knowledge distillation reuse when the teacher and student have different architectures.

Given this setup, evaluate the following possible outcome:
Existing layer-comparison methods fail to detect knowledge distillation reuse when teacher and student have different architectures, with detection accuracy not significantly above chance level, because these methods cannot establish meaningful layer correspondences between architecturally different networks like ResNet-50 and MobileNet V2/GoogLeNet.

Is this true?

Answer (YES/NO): NO